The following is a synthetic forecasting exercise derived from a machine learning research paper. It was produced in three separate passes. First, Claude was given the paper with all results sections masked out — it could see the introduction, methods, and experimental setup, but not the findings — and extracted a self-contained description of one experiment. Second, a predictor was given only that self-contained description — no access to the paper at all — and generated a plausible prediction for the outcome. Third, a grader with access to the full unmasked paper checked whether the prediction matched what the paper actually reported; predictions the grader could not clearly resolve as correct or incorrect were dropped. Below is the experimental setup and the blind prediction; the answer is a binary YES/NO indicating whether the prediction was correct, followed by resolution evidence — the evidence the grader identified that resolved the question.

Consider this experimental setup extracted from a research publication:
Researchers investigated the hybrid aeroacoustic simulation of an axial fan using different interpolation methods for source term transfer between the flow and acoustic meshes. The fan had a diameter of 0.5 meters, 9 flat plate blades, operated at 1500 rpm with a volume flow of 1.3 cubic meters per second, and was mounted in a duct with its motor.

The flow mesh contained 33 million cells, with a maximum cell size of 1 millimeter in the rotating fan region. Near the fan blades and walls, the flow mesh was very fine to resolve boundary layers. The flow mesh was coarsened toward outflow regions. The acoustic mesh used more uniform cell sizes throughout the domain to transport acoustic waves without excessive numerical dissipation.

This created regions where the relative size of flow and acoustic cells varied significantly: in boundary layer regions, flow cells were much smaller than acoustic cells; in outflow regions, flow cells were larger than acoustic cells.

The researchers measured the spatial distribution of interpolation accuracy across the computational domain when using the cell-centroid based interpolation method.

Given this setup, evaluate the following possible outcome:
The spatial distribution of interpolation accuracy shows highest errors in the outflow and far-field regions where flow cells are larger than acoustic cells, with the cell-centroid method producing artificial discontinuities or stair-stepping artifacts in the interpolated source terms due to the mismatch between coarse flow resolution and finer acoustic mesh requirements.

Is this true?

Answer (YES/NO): NO